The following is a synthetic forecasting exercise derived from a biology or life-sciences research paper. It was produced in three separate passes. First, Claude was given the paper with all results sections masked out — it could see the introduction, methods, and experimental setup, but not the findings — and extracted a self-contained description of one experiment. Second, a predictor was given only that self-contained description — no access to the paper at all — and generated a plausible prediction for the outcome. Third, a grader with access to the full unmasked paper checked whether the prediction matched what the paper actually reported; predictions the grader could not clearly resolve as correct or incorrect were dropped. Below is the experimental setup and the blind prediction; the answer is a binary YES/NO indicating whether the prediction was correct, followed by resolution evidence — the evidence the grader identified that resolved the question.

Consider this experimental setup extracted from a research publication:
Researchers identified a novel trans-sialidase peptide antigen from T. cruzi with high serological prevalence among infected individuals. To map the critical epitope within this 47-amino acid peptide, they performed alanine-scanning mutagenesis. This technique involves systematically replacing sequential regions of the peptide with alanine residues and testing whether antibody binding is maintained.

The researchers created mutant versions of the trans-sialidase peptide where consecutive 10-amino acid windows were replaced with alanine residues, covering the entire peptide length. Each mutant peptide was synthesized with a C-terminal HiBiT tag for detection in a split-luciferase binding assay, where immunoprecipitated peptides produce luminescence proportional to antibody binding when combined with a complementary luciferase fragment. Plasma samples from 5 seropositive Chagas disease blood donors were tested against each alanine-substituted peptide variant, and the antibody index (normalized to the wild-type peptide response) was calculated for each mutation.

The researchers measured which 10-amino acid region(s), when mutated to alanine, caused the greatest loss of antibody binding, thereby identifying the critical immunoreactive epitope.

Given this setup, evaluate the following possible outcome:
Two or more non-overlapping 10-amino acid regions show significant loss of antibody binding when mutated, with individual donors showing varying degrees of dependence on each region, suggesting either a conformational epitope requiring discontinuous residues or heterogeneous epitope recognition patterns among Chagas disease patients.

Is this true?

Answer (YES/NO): NO